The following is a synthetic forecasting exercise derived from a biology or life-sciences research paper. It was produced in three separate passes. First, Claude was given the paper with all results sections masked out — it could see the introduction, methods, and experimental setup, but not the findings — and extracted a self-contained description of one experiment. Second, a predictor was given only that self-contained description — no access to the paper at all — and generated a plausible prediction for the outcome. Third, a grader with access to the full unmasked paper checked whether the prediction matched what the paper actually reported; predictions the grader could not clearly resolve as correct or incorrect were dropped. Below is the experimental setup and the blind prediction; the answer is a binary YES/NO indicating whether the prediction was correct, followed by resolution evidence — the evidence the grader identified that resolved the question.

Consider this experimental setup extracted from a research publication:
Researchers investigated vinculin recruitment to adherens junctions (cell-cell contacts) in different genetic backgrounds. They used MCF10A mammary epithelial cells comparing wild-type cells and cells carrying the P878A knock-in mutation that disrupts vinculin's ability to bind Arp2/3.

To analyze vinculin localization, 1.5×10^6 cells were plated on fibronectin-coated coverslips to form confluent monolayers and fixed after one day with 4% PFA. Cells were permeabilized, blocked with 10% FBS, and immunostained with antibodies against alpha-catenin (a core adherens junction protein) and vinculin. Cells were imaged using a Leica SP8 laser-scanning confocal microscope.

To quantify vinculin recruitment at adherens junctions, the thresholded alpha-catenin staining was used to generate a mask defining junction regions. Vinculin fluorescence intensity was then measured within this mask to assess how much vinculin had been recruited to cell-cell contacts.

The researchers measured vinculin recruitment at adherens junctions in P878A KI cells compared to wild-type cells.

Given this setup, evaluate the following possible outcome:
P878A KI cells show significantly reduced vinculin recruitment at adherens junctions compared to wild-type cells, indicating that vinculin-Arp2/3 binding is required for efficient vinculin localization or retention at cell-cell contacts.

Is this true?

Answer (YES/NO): NO